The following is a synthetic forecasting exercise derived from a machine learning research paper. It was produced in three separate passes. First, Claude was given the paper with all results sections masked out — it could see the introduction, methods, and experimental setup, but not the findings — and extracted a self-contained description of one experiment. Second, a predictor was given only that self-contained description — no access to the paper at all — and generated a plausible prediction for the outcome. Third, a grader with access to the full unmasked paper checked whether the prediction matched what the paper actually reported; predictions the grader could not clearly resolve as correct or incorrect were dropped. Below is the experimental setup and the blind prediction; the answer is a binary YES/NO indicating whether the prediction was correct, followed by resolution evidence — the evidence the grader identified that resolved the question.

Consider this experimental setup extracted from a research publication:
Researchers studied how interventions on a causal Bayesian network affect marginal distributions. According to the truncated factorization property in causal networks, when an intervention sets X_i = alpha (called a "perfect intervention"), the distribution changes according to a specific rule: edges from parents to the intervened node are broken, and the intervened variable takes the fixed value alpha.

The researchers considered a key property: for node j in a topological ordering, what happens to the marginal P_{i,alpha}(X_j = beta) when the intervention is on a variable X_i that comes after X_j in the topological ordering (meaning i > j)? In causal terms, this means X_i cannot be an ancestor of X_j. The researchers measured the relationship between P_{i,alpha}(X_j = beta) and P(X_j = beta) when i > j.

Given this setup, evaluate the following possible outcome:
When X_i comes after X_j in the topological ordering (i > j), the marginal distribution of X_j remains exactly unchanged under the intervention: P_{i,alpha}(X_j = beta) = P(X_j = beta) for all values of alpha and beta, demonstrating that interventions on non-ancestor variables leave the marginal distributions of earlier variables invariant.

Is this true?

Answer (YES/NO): YES